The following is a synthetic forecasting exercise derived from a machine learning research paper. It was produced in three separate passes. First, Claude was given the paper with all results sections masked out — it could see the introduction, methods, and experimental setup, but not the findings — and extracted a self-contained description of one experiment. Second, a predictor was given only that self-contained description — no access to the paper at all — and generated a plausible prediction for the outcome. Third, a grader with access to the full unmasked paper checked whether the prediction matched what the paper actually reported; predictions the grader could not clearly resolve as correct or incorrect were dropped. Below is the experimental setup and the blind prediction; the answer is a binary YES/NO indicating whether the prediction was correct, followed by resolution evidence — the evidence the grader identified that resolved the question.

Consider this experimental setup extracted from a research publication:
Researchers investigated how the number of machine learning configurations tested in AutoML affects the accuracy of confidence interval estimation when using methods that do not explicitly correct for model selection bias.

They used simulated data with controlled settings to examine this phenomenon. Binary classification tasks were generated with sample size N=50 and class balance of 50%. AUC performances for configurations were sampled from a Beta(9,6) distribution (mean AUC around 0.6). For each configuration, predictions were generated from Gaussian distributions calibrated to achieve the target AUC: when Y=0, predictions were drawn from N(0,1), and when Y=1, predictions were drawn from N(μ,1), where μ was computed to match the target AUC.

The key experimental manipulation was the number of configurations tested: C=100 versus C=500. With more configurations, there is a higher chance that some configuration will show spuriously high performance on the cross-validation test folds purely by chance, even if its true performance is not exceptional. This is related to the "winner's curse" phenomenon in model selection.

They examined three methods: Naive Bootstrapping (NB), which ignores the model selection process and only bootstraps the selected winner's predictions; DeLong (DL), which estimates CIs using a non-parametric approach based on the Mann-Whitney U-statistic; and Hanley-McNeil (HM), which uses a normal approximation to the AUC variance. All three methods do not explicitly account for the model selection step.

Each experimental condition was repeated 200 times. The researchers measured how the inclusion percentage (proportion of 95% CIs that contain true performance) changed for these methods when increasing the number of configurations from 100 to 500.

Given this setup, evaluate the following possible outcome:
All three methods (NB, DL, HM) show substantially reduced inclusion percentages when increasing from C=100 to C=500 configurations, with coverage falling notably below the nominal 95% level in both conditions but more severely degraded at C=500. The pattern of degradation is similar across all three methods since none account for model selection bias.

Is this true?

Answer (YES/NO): NO